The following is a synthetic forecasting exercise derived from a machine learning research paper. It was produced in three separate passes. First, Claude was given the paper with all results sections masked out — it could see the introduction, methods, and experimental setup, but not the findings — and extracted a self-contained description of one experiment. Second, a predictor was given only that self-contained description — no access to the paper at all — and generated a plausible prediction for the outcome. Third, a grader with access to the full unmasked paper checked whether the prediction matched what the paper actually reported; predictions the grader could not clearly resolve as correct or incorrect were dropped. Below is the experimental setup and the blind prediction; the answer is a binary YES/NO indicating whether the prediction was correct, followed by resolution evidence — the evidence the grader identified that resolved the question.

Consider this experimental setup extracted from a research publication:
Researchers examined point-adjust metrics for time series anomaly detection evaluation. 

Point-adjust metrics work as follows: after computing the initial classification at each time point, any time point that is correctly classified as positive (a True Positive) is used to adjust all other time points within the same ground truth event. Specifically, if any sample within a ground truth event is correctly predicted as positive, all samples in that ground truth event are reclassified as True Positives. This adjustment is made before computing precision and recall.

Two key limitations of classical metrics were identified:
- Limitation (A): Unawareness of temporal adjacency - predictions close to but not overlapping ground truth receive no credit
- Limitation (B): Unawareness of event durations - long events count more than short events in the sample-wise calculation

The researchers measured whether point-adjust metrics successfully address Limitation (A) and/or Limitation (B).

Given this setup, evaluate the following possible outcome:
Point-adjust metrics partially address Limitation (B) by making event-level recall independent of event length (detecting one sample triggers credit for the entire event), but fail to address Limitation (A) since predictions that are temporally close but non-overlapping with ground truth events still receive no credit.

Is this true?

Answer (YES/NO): NO